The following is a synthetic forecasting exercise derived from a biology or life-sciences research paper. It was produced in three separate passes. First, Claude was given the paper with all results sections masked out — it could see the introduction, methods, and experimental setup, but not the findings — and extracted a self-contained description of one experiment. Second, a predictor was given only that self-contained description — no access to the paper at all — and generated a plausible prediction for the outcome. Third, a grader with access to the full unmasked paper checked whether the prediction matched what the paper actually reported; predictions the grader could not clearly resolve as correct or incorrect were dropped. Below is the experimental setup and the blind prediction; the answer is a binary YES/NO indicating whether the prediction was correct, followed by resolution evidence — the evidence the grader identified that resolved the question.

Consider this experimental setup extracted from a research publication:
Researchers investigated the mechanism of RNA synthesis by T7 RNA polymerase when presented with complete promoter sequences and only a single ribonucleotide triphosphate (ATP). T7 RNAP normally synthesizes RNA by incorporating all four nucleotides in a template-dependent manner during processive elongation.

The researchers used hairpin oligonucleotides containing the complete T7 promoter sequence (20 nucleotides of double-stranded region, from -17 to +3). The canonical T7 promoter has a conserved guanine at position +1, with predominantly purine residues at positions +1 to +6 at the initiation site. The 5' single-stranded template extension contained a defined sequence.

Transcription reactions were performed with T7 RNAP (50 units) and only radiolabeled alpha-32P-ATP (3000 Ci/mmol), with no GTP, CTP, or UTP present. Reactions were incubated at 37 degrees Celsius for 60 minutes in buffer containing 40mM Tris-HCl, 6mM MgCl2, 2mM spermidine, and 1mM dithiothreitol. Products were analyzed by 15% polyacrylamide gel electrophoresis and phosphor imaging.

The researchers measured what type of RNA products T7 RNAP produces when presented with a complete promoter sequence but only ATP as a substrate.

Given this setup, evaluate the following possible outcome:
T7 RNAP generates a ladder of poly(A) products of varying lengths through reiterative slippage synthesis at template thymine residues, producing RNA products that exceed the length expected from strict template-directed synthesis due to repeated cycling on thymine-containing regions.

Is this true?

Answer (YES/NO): NO